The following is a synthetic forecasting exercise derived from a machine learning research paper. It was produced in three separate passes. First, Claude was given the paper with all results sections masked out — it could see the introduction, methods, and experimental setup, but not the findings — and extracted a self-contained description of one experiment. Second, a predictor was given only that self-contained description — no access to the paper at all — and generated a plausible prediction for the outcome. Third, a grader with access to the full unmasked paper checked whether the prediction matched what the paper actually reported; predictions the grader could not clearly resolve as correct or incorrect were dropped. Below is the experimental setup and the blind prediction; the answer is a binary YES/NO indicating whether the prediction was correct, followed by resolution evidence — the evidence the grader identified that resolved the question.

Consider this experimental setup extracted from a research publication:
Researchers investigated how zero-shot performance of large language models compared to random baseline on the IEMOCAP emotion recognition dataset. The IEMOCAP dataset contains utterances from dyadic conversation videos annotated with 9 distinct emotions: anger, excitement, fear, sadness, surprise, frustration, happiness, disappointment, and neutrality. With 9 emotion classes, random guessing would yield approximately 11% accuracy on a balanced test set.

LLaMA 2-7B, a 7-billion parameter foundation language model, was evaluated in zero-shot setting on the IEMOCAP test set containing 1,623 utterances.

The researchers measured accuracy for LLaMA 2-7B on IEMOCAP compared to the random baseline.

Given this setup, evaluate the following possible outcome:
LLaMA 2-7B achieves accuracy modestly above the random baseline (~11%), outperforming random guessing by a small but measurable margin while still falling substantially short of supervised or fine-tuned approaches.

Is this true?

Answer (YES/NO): NO